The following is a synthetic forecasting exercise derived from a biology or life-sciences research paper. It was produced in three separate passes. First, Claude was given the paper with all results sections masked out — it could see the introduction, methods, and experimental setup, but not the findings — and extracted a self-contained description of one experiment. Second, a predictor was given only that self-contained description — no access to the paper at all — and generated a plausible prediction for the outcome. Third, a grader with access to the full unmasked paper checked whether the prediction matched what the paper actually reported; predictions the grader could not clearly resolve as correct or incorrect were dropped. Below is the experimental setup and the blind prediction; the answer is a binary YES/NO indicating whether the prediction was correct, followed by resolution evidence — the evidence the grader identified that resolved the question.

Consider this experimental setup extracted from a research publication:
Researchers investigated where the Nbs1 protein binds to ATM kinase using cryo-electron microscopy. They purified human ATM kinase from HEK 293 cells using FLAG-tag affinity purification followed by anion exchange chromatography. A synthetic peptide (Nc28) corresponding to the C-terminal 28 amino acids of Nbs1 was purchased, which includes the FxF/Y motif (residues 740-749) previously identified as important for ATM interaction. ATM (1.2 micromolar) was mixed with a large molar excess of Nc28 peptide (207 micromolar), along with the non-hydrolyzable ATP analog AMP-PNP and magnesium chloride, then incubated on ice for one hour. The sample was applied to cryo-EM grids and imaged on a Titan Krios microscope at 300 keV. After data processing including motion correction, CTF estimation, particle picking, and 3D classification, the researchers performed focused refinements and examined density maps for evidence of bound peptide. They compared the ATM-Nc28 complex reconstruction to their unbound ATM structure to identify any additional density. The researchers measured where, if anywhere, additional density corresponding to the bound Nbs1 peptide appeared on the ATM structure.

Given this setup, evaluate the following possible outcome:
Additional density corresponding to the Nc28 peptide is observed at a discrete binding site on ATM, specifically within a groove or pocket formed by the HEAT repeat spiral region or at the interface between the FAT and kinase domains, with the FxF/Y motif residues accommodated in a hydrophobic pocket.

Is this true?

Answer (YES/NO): YES